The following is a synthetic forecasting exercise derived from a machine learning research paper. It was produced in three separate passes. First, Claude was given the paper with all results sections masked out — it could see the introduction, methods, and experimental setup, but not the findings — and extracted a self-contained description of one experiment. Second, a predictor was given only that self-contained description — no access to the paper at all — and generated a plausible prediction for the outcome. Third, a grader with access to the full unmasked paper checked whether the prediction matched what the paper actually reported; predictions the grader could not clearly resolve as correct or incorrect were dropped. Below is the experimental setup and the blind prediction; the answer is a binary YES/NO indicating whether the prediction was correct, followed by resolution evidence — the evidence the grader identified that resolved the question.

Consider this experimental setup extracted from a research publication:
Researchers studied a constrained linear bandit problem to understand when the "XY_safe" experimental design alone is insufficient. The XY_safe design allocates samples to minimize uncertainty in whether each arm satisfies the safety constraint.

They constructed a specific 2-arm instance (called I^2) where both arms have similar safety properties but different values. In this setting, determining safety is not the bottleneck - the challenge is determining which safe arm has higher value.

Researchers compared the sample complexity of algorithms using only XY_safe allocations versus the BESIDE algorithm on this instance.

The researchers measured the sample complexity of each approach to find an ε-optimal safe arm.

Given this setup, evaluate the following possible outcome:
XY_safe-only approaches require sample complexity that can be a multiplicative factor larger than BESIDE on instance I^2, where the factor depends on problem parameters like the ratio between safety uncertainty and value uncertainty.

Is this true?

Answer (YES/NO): NO